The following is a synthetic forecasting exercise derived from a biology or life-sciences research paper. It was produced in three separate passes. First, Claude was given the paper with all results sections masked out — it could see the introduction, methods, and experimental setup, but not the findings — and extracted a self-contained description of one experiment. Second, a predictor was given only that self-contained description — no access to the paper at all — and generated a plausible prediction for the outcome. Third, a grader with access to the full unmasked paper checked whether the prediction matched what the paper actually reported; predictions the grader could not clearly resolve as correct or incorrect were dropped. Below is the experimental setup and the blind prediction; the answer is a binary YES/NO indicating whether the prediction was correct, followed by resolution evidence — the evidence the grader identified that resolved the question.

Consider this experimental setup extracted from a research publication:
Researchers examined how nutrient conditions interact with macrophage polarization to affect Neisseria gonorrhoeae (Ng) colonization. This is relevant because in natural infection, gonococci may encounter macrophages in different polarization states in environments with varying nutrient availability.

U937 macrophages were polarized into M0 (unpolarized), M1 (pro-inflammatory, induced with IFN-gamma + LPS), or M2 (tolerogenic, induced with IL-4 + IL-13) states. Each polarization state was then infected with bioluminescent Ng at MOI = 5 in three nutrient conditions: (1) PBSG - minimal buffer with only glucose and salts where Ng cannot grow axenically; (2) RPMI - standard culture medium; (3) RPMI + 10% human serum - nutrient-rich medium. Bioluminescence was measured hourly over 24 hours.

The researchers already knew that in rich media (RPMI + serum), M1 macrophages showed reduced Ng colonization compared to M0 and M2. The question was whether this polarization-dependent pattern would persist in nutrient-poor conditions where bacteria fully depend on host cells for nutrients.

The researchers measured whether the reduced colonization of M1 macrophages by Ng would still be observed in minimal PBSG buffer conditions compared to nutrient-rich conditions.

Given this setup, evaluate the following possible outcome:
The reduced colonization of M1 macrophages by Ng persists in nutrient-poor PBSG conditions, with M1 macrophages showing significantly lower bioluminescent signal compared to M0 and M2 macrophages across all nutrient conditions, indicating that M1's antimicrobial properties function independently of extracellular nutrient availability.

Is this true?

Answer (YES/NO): NO